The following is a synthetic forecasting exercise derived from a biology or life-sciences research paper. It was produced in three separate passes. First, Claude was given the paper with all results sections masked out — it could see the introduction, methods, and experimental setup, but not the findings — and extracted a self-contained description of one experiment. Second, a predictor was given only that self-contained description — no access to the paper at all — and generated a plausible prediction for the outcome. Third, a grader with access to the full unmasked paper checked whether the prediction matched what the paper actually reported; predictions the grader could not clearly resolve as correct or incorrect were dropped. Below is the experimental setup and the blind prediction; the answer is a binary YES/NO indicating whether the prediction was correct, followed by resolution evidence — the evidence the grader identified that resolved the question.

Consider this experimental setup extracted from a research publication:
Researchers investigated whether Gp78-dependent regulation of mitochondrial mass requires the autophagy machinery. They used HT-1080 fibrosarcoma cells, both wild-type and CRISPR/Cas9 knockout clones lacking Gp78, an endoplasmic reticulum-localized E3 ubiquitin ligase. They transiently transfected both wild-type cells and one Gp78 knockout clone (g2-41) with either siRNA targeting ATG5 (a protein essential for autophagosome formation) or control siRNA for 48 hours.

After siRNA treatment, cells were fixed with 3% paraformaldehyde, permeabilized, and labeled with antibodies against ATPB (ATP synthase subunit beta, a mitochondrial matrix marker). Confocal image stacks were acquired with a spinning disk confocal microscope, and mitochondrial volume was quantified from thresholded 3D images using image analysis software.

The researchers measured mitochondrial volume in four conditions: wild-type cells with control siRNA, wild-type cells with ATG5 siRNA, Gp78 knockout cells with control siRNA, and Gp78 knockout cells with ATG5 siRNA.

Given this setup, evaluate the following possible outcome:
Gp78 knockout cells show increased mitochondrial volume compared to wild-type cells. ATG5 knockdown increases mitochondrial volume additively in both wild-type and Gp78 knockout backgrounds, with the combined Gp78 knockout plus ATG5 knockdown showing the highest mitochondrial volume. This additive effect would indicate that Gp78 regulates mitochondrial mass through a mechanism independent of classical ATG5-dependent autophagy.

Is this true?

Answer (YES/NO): NO